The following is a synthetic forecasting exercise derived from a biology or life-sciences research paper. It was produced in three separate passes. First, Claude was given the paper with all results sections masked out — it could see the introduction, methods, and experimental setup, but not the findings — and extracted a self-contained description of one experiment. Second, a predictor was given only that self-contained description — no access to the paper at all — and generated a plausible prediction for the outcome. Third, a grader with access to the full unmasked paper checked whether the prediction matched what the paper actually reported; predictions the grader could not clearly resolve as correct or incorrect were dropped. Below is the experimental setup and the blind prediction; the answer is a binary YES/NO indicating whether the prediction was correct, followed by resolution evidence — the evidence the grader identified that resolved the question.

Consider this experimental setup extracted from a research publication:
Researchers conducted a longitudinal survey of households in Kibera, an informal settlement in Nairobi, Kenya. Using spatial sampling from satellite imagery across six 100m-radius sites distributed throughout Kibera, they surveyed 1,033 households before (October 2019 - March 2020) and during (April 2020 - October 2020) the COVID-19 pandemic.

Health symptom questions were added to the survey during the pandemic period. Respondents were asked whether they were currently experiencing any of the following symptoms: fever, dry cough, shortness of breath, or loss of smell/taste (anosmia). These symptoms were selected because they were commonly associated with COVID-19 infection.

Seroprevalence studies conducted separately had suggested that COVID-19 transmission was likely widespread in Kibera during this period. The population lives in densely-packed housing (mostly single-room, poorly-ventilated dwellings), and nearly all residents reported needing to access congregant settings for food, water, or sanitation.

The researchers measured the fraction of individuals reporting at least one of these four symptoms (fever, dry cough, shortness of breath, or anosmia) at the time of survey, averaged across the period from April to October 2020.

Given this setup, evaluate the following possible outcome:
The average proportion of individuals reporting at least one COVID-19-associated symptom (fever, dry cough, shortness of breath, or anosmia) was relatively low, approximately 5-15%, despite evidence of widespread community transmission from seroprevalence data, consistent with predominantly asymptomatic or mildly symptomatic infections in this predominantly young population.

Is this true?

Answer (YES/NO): YES